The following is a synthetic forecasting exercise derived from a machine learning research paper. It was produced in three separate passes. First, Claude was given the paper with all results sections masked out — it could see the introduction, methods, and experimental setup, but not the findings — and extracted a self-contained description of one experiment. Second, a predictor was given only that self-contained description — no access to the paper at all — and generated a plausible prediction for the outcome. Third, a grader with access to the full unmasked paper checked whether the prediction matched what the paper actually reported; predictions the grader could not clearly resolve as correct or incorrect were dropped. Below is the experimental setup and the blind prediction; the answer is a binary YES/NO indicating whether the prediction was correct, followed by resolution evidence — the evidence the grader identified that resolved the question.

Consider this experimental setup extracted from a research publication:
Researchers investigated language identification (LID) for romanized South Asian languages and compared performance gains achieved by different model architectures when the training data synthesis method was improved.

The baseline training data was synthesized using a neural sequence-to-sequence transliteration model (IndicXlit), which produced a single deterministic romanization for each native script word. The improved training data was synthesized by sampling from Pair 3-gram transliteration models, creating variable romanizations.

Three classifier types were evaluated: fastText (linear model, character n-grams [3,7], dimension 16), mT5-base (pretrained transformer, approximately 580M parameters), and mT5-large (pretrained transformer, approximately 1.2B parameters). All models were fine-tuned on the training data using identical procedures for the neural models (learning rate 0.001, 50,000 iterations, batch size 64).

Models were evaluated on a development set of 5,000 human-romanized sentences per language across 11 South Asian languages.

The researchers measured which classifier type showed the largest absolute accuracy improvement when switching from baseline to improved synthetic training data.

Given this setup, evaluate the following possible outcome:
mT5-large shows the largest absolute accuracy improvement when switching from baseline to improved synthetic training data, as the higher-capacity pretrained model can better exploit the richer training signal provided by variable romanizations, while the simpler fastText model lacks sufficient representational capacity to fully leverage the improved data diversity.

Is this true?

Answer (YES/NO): NO